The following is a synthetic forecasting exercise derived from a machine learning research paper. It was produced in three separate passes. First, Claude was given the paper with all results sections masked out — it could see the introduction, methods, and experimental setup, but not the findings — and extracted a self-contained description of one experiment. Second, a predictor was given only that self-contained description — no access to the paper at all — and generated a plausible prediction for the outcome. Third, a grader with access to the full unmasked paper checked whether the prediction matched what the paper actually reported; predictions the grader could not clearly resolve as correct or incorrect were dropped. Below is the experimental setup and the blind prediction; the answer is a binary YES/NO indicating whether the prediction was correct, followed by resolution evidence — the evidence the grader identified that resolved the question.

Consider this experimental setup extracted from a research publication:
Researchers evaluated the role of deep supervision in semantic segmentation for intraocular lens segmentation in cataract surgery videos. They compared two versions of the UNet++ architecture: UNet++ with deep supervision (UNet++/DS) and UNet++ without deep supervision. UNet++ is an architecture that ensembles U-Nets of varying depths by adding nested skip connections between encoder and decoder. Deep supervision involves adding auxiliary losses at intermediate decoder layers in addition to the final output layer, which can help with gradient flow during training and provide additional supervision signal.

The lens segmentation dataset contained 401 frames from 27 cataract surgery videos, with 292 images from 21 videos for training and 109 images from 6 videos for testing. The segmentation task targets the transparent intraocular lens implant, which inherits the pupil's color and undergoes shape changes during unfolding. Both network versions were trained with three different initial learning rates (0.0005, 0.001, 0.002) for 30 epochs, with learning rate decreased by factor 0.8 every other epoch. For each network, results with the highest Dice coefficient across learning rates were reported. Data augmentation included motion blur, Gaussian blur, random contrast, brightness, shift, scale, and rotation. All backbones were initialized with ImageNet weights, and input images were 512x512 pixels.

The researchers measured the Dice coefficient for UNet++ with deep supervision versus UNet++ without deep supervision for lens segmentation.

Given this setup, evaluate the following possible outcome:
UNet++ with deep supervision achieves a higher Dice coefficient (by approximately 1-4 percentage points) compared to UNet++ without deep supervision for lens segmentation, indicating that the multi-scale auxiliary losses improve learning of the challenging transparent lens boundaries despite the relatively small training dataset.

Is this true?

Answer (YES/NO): NO